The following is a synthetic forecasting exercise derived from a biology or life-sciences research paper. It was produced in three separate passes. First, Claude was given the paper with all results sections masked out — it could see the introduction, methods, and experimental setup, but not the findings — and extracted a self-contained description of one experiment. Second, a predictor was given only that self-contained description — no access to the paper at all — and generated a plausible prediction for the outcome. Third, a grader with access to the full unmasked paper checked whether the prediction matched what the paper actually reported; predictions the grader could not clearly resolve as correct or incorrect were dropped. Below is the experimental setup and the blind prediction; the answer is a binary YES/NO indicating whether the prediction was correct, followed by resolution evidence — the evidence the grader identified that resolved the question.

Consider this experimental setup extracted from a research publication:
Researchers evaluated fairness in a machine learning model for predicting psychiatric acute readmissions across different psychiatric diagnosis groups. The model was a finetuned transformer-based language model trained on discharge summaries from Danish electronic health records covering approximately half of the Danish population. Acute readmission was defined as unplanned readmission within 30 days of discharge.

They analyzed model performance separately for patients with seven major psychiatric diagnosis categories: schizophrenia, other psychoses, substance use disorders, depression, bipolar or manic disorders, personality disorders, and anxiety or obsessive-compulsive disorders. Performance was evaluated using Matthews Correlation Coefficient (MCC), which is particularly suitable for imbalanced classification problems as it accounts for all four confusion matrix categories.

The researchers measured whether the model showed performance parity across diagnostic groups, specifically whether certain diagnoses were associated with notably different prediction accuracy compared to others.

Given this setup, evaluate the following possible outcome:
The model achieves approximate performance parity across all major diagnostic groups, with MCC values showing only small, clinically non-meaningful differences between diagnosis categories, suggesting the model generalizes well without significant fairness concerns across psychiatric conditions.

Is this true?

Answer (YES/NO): NO